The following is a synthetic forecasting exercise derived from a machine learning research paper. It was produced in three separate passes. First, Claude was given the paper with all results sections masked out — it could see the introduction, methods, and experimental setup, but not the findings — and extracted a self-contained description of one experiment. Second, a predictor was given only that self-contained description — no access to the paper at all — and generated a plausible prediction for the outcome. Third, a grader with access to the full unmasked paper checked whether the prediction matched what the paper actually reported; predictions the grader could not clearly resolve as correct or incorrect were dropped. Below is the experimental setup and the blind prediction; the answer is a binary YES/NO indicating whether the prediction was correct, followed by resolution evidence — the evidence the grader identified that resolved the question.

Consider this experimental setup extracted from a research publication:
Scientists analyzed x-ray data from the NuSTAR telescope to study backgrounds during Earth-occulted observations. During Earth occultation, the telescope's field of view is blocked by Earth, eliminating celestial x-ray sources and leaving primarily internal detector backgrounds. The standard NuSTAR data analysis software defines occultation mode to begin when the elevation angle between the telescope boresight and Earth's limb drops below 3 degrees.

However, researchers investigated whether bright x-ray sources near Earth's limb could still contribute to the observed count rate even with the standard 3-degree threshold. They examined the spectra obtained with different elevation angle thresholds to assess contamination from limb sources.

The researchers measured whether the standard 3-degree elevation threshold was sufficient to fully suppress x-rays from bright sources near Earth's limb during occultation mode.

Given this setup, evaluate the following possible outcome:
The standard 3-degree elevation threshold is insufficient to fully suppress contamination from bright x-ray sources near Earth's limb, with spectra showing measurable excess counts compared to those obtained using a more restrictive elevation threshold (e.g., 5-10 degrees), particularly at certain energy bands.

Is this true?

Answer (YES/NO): NO